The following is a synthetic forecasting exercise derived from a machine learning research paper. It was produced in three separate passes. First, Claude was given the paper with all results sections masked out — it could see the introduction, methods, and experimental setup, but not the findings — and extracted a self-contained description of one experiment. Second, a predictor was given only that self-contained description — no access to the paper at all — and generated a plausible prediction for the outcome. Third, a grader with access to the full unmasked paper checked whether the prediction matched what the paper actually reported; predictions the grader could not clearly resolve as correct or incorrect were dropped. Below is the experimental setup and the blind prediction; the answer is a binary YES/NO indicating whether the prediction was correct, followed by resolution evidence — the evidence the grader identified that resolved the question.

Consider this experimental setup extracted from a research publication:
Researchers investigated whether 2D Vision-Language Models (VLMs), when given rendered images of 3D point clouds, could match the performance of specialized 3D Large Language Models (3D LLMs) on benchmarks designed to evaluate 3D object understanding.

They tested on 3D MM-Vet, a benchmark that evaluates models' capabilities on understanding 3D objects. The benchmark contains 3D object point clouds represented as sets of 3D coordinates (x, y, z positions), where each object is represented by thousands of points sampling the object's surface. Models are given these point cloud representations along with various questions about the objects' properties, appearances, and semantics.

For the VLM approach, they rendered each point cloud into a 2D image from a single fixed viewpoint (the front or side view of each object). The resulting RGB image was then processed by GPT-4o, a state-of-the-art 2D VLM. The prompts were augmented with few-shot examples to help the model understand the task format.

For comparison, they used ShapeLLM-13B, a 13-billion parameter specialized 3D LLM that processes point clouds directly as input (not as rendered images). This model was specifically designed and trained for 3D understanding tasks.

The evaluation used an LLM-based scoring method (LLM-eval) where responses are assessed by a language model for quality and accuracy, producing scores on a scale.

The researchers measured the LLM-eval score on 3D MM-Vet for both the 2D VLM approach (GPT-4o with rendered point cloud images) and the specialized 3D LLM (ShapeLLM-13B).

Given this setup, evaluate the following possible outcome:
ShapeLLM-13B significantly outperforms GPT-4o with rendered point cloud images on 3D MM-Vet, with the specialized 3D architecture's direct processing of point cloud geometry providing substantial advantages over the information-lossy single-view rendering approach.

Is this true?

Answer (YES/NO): NO